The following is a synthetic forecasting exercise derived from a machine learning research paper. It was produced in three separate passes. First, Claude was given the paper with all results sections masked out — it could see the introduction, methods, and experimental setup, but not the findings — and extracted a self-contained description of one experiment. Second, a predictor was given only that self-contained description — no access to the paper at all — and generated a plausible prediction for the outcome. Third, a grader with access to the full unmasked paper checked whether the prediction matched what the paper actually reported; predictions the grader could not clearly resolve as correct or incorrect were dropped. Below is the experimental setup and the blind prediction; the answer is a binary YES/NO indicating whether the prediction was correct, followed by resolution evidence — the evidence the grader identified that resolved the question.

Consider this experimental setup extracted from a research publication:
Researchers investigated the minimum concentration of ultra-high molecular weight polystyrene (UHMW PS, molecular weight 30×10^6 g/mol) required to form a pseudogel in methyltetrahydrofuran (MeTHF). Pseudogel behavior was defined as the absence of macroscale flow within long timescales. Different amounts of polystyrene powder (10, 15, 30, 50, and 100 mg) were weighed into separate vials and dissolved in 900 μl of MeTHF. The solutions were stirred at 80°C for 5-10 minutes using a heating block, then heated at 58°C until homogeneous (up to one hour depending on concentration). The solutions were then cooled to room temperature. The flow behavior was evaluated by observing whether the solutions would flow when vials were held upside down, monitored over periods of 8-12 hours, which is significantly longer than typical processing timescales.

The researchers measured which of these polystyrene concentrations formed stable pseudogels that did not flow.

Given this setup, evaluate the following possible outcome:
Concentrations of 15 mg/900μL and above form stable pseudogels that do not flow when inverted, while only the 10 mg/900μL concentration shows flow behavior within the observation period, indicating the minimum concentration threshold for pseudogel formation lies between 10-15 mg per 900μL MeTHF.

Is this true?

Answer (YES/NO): YES